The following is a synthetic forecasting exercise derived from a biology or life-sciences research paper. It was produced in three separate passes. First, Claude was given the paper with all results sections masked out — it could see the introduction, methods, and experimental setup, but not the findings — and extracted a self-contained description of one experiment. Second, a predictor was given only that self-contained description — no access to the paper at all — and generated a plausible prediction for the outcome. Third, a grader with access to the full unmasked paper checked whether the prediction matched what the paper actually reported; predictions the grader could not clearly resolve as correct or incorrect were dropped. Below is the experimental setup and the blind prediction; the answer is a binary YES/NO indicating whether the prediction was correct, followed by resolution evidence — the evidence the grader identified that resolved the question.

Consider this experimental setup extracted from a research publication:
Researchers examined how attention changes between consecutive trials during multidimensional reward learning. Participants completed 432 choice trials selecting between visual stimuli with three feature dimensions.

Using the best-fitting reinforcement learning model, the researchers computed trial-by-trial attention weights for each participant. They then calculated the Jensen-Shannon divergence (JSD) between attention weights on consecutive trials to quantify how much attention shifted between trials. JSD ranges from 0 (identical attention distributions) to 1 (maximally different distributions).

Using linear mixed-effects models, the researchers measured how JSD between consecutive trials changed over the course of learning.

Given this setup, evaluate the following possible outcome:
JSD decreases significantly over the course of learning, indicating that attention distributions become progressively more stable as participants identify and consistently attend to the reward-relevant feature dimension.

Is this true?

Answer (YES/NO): NO